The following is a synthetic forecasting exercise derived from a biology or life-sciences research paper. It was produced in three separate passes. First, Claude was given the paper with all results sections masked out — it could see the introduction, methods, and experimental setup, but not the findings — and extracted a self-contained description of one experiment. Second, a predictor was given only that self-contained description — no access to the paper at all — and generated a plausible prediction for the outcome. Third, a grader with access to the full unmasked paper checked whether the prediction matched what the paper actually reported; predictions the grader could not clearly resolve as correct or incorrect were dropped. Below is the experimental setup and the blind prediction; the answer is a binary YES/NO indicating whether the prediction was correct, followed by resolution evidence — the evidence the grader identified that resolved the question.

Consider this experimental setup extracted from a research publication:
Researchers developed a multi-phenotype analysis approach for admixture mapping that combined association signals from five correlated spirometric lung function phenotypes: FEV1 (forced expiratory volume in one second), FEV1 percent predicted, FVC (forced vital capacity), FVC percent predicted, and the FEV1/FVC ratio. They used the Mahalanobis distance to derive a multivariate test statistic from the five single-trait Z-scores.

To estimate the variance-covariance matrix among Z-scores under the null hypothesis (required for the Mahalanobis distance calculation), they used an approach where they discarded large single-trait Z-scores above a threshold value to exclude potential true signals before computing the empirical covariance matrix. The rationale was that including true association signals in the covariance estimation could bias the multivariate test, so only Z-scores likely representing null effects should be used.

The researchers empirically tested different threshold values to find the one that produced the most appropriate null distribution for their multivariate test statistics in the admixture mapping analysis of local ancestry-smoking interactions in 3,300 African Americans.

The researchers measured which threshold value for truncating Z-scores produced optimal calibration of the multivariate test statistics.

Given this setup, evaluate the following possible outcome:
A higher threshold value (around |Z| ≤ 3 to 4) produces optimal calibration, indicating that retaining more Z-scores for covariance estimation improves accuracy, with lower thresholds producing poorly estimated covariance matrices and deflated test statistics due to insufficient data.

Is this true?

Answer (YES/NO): YES